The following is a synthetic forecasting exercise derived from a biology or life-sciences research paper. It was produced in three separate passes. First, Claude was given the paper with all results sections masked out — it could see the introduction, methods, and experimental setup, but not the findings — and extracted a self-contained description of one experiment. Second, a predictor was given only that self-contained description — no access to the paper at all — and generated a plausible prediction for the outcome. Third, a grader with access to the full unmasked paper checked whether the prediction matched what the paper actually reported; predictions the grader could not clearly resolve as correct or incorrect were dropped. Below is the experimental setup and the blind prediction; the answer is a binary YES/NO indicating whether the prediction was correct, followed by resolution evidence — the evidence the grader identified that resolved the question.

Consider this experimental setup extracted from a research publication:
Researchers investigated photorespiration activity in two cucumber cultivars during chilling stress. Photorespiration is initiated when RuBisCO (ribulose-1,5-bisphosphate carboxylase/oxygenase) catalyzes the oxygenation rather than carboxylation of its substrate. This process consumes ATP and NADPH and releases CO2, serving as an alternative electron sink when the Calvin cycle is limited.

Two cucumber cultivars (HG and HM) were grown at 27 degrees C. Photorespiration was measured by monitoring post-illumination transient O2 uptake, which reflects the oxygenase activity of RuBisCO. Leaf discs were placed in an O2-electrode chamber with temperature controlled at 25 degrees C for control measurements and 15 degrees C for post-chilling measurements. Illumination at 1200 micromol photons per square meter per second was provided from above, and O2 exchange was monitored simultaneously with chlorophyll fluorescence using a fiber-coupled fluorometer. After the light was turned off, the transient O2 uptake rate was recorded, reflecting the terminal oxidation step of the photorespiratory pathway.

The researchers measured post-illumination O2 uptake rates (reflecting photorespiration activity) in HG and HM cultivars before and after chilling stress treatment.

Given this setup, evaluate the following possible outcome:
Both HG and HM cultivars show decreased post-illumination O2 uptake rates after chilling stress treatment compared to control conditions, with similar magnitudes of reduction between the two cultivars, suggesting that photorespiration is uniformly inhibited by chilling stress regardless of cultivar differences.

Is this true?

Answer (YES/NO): YES